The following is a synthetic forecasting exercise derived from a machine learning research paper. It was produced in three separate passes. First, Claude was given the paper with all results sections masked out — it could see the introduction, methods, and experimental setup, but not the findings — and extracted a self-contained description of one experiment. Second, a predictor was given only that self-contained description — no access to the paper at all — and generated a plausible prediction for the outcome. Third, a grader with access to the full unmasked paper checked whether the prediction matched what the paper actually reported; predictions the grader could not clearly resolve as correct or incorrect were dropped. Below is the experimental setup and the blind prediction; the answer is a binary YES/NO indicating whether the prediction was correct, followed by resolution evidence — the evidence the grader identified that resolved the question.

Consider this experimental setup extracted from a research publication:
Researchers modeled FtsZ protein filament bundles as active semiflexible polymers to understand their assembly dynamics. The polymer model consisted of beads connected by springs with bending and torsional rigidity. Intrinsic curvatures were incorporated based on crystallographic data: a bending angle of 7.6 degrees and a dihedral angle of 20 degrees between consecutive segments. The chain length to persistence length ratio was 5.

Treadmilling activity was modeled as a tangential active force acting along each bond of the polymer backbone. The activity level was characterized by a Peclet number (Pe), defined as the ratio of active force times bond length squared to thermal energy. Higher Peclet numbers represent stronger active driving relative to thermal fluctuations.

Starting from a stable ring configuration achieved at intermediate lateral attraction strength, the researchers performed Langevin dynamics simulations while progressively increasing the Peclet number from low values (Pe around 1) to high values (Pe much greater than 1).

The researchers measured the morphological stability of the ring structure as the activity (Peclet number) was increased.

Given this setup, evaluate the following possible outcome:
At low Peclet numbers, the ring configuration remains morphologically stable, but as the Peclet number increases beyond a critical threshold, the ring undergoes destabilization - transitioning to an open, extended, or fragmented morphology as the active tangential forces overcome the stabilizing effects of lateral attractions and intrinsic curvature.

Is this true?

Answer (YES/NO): YES